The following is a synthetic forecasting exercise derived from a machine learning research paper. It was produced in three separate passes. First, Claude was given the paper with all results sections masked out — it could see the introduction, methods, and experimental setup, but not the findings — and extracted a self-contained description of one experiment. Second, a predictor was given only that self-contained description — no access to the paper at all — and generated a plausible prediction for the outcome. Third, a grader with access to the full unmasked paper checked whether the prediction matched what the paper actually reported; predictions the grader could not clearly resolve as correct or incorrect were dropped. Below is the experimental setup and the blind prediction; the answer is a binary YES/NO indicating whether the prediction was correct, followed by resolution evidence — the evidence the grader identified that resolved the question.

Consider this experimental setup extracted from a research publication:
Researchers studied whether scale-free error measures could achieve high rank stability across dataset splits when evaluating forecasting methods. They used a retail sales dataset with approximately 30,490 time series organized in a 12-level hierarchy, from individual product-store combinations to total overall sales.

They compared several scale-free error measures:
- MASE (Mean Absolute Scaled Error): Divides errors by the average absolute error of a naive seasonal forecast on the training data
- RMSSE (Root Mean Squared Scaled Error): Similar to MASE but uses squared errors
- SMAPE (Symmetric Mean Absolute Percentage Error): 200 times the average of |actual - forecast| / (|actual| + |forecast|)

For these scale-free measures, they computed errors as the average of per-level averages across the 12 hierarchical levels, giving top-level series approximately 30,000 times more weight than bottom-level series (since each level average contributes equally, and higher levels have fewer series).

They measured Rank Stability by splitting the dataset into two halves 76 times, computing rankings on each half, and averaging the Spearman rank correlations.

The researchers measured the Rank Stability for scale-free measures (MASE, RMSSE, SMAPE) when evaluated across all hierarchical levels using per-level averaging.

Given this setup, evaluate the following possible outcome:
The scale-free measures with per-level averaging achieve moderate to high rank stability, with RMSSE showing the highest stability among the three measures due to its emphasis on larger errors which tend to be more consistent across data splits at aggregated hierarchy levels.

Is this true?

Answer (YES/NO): NO